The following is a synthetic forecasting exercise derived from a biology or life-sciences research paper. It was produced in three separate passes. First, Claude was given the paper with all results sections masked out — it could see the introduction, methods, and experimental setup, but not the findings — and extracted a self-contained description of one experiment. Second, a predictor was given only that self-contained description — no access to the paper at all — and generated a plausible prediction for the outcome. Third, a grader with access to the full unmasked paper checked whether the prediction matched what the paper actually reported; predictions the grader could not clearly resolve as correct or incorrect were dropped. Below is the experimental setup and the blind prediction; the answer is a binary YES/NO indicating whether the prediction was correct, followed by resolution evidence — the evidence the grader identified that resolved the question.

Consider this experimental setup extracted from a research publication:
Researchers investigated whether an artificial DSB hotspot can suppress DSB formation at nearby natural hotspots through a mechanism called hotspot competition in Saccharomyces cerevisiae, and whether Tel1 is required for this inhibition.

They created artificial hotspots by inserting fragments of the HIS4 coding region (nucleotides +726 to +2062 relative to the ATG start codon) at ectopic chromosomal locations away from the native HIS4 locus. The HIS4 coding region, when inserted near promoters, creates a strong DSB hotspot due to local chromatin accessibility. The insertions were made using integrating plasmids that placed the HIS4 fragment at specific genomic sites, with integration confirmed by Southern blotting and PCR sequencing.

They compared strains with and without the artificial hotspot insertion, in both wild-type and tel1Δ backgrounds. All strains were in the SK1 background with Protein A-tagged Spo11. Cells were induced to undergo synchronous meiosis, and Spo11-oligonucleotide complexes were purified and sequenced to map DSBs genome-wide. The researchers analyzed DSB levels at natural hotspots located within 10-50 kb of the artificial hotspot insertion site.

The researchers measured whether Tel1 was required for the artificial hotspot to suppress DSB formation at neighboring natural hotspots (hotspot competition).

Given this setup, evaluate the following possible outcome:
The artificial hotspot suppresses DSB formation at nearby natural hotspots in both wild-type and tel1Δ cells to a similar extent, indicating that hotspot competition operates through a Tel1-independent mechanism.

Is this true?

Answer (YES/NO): NO